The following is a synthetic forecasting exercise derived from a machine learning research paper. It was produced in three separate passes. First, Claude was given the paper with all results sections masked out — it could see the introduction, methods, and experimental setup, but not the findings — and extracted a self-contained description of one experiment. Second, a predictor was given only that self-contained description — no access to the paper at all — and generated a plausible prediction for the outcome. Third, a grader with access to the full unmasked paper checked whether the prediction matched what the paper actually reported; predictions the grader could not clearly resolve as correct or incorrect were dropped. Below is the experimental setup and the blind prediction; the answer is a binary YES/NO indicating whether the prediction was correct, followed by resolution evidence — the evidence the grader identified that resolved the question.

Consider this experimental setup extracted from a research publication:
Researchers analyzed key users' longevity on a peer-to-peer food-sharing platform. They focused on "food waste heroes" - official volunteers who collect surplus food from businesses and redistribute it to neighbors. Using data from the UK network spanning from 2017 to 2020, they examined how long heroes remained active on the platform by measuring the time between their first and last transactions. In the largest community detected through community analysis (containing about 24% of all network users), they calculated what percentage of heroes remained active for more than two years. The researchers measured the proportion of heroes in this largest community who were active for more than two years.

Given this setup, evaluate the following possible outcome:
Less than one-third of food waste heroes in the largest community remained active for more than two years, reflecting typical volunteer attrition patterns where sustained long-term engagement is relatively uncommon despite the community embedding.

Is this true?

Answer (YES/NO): NO